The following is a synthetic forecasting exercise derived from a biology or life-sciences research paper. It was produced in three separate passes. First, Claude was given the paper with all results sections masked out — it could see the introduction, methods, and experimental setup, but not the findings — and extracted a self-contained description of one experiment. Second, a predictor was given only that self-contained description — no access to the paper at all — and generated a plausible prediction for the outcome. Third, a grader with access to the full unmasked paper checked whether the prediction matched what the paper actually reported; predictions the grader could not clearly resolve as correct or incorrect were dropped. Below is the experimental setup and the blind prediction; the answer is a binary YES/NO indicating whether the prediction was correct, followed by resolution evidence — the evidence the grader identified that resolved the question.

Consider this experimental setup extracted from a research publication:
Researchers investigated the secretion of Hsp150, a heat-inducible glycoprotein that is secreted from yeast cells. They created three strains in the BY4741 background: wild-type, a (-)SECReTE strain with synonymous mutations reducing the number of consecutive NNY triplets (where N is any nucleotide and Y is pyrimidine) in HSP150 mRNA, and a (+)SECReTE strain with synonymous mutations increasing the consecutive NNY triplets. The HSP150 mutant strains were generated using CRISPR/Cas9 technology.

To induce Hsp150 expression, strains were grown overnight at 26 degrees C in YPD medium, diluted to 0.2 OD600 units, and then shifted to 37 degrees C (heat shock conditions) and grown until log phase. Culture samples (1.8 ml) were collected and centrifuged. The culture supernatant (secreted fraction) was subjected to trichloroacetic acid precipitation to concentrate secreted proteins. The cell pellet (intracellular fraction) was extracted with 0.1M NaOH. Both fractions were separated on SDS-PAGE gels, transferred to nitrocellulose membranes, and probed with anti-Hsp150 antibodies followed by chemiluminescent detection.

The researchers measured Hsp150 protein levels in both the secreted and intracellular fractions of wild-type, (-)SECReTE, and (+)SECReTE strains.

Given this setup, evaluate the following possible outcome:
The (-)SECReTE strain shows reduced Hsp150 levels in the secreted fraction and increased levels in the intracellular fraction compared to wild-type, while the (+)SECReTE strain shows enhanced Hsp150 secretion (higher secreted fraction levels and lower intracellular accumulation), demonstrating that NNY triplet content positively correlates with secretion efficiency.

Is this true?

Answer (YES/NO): NO